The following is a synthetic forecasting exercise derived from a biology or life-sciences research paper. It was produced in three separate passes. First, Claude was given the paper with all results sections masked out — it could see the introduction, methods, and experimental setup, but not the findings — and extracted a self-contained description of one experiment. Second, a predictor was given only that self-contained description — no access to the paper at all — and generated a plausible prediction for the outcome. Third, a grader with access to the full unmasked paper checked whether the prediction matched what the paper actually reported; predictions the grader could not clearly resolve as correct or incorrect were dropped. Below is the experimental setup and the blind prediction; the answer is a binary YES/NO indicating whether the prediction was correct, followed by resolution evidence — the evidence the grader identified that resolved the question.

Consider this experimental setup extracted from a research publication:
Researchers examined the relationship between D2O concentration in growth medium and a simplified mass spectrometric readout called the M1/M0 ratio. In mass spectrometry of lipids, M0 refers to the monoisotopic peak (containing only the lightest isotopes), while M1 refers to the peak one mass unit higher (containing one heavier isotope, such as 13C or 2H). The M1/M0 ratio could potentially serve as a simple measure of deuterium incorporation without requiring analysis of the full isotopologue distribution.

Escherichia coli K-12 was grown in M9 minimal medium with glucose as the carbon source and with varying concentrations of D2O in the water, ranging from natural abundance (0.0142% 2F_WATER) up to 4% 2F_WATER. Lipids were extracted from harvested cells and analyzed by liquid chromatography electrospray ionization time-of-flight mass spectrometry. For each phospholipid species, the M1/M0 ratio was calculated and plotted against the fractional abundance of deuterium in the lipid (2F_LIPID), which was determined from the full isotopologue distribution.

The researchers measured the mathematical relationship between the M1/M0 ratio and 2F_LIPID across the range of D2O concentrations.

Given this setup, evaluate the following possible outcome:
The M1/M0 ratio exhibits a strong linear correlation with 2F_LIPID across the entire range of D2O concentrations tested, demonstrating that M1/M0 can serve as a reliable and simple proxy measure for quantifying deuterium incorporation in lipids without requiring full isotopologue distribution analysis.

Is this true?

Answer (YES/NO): YES